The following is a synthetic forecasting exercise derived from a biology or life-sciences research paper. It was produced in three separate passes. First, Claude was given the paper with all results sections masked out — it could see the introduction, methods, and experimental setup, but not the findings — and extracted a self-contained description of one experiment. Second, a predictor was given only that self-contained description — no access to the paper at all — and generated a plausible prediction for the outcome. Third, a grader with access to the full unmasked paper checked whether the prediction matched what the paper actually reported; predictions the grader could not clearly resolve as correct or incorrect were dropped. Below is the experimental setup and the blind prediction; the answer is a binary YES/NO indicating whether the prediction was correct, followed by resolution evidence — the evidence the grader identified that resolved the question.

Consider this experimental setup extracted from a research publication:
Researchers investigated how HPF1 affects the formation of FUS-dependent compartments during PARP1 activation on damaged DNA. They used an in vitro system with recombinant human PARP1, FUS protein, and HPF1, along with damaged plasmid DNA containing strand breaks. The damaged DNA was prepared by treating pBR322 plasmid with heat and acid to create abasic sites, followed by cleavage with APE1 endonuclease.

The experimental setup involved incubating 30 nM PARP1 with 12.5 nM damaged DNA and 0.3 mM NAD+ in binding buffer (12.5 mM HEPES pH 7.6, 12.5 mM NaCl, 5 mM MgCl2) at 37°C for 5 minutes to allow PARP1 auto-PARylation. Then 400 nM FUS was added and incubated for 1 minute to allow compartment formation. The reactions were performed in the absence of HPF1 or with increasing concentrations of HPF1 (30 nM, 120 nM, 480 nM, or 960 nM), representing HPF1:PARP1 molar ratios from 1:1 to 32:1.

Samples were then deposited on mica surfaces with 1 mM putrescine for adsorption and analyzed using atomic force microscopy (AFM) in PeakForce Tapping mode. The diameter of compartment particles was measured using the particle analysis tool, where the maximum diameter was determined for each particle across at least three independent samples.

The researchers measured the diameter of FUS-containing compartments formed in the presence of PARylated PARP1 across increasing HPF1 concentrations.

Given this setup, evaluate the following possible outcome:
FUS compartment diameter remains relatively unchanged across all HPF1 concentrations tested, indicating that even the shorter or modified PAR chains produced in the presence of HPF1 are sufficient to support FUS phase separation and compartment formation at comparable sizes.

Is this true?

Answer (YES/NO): NO